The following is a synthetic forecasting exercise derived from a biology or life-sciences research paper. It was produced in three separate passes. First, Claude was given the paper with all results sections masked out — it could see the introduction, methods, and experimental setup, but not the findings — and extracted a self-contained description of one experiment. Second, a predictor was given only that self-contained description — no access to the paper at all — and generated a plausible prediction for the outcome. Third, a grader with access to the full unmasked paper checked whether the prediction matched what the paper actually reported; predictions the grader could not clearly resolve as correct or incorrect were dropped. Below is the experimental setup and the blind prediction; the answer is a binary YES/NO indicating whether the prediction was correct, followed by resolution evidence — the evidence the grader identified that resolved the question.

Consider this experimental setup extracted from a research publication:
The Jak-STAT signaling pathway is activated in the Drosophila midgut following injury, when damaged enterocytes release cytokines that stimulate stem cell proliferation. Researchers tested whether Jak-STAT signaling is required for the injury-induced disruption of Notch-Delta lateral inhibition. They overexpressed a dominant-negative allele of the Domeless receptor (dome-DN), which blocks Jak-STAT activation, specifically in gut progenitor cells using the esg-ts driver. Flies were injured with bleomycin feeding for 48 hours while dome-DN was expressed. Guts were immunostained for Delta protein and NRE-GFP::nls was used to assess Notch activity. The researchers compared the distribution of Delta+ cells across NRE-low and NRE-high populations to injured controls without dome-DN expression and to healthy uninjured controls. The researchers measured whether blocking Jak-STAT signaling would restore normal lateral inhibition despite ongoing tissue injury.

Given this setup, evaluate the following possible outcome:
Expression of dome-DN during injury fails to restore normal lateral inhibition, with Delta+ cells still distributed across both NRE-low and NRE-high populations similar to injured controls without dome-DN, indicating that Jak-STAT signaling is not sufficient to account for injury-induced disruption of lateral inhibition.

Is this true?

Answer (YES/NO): NO